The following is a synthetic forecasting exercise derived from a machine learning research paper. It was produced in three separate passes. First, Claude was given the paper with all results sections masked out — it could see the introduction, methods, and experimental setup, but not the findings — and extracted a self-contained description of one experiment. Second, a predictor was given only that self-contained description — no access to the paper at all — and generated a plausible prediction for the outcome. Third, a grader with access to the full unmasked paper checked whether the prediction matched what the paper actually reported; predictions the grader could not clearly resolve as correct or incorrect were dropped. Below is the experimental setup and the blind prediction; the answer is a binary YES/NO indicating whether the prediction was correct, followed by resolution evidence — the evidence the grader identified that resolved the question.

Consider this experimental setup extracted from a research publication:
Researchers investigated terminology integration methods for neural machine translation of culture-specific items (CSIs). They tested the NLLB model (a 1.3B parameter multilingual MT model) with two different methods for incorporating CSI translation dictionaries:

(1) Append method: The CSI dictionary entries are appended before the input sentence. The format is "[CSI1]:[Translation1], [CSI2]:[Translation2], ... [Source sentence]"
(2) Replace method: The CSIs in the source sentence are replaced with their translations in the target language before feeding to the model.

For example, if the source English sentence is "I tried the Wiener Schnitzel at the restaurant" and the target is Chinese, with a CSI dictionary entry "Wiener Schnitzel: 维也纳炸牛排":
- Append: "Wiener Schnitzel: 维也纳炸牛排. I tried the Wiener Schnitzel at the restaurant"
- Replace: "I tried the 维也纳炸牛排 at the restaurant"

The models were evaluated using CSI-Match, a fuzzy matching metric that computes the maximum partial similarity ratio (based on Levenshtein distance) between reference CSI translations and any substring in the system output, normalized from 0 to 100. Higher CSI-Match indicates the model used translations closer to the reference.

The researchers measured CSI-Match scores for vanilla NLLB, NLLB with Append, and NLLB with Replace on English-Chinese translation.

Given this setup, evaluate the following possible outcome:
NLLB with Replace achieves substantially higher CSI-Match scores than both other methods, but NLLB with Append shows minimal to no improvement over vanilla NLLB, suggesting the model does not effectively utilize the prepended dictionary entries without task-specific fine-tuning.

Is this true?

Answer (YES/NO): NO